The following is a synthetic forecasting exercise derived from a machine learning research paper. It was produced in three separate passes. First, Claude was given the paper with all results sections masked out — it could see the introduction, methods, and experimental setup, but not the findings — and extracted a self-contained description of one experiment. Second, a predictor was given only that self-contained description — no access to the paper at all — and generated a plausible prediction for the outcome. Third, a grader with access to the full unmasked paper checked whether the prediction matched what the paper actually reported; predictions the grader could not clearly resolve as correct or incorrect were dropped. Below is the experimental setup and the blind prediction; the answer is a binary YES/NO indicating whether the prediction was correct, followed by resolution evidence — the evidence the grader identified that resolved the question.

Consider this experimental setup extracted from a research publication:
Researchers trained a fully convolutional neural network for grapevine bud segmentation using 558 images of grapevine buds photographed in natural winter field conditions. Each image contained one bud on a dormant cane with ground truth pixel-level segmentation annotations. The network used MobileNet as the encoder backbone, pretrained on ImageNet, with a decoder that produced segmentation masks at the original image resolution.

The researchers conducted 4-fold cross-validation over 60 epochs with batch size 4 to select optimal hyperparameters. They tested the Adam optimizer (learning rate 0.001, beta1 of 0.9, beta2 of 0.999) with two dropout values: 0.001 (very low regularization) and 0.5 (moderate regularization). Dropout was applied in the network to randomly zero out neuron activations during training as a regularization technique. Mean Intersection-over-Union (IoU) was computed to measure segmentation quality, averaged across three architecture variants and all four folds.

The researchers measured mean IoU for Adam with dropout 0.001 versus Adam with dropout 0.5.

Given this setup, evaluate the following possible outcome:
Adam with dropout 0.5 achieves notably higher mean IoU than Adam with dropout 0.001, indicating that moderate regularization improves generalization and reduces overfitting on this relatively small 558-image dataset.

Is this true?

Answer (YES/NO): YES